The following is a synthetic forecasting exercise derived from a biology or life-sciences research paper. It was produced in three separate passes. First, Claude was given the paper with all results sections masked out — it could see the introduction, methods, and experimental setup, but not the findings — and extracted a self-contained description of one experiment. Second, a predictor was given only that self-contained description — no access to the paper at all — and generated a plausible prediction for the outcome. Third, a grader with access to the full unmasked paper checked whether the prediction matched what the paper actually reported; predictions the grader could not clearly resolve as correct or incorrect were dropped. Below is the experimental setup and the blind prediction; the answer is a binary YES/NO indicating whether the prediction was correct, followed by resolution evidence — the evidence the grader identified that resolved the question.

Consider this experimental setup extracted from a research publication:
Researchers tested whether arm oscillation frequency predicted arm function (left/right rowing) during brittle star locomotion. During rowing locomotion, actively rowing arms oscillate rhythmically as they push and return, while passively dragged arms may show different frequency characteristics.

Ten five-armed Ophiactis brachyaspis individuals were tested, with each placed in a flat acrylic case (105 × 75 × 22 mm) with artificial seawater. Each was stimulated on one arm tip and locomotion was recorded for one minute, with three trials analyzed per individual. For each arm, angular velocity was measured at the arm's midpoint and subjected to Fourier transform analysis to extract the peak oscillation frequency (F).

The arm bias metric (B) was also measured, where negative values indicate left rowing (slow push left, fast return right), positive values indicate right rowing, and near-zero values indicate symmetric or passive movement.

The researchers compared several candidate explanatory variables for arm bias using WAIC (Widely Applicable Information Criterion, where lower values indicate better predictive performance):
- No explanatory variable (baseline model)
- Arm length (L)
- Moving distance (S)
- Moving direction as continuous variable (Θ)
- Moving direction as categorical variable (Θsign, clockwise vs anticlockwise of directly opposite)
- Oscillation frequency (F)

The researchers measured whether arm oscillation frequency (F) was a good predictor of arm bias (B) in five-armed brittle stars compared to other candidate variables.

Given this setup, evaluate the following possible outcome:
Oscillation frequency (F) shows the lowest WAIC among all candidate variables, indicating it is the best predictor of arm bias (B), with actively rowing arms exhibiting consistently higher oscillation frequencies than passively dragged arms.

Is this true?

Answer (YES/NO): NO